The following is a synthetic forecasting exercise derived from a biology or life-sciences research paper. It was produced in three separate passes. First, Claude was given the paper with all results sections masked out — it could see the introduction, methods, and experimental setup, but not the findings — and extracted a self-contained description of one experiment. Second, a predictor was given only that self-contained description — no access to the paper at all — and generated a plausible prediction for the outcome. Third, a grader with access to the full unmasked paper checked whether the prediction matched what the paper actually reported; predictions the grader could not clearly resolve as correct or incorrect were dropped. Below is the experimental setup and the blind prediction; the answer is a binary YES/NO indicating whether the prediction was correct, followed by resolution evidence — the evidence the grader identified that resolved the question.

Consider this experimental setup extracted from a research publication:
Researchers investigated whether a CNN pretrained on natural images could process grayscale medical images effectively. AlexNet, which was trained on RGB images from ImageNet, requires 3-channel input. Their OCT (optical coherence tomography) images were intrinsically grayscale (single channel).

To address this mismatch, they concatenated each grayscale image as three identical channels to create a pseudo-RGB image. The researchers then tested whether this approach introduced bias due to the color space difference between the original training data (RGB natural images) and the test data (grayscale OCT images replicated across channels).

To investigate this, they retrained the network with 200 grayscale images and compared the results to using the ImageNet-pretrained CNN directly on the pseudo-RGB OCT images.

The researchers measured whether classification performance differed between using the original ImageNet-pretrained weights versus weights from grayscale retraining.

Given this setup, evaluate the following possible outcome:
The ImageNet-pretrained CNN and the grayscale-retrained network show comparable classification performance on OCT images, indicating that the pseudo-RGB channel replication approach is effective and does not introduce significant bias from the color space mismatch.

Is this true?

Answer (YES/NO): YES